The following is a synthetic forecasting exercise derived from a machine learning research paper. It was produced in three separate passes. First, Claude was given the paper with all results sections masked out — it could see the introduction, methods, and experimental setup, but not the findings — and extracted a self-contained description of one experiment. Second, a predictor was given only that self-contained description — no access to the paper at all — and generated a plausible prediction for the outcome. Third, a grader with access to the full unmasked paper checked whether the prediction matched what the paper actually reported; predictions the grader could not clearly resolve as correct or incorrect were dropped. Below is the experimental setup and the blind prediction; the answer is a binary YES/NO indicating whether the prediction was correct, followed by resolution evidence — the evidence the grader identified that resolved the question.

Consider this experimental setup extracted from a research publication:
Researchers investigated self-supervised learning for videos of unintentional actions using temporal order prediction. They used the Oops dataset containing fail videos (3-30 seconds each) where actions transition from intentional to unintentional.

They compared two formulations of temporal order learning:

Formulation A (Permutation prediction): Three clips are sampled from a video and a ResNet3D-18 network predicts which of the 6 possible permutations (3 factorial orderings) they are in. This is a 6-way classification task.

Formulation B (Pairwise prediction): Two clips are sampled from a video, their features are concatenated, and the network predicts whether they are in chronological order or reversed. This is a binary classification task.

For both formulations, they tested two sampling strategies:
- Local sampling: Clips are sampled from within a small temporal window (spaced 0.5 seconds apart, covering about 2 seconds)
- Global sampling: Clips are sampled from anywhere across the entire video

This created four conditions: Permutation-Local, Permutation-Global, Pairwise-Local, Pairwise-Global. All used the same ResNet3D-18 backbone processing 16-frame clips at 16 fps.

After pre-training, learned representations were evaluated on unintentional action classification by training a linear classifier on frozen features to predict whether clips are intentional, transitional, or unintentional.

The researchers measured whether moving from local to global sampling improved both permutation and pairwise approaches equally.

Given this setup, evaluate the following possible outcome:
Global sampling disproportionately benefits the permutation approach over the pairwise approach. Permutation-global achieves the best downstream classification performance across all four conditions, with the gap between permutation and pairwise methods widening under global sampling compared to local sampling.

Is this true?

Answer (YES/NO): NO